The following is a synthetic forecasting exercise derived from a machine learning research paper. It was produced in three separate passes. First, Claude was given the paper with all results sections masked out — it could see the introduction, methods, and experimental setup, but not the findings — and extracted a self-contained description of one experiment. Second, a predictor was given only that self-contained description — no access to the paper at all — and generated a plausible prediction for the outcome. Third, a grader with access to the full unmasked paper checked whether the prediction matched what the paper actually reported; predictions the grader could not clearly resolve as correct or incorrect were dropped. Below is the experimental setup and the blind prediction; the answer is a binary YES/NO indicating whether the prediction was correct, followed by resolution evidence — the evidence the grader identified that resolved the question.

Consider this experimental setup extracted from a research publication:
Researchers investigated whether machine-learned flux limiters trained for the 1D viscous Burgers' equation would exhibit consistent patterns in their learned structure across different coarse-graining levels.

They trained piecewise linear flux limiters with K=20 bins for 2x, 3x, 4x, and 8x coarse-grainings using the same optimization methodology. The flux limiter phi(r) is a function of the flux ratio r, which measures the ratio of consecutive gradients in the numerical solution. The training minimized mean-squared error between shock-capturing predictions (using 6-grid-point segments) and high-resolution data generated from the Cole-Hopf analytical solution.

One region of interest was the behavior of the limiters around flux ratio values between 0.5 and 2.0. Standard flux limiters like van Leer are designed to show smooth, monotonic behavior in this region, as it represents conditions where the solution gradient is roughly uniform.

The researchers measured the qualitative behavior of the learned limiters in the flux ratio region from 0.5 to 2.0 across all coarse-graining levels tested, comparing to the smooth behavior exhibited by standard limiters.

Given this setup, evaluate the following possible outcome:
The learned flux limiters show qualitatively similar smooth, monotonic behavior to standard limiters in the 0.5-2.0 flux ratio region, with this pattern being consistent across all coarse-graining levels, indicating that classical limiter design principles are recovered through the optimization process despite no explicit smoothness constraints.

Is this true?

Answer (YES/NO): NO